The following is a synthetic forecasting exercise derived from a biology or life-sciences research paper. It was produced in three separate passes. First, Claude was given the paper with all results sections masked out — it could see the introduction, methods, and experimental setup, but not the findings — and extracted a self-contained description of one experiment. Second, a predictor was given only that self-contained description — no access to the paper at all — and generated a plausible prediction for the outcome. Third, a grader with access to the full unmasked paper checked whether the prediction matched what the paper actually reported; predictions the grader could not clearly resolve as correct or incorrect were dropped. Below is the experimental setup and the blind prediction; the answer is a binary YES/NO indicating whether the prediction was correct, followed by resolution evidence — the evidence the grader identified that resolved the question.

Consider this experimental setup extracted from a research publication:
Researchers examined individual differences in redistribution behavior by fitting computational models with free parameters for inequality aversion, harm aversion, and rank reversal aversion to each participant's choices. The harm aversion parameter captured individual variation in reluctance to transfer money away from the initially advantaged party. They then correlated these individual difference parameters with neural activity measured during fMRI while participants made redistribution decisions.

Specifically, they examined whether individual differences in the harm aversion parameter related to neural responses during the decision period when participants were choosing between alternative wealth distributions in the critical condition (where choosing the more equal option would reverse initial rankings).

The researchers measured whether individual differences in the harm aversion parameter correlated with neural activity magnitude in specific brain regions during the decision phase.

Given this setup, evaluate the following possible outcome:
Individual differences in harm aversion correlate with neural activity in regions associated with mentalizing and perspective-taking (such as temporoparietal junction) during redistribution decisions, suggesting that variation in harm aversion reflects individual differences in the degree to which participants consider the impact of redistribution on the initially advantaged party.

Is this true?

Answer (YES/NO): NO